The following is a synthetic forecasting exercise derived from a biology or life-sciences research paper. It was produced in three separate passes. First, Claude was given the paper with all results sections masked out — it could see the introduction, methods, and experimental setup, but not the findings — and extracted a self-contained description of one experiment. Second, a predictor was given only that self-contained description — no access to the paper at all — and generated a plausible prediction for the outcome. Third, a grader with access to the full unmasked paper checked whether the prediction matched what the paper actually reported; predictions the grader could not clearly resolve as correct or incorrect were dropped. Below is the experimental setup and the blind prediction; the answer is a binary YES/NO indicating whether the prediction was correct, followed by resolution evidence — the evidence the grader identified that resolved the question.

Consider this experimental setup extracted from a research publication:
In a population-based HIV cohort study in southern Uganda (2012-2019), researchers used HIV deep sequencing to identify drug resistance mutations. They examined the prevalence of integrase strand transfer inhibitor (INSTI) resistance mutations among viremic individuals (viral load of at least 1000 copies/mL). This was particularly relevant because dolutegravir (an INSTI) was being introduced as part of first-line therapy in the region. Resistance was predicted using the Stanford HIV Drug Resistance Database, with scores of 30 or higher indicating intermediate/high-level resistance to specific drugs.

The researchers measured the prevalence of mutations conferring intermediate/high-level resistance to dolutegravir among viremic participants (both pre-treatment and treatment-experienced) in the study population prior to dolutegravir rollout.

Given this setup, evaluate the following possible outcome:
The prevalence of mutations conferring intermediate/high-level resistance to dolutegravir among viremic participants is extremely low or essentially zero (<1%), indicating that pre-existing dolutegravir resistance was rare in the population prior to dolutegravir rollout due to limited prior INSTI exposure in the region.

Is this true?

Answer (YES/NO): YES